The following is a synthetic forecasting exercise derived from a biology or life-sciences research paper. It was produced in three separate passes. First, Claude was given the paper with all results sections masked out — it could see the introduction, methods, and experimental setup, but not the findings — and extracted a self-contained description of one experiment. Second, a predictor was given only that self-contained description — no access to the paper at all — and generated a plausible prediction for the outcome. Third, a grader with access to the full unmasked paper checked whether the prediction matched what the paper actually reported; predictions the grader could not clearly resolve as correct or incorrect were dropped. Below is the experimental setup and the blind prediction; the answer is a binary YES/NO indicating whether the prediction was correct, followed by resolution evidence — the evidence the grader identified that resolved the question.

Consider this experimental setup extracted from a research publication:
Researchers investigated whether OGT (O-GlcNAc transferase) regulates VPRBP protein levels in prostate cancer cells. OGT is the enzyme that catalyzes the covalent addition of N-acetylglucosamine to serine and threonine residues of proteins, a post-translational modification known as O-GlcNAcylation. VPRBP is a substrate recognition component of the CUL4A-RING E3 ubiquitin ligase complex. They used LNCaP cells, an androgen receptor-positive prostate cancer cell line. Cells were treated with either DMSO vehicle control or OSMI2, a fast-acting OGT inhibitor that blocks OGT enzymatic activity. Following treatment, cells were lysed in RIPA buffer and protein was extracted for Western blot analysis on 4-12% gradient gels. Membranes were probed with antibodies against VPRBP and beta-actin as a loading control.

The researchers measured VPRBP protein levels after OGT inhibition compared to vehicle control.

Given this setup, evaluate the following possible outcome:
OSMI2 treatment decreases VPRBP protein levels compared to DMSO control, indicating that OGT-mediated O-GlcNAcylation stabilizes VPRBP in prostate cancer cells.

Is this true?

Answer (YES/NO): YES